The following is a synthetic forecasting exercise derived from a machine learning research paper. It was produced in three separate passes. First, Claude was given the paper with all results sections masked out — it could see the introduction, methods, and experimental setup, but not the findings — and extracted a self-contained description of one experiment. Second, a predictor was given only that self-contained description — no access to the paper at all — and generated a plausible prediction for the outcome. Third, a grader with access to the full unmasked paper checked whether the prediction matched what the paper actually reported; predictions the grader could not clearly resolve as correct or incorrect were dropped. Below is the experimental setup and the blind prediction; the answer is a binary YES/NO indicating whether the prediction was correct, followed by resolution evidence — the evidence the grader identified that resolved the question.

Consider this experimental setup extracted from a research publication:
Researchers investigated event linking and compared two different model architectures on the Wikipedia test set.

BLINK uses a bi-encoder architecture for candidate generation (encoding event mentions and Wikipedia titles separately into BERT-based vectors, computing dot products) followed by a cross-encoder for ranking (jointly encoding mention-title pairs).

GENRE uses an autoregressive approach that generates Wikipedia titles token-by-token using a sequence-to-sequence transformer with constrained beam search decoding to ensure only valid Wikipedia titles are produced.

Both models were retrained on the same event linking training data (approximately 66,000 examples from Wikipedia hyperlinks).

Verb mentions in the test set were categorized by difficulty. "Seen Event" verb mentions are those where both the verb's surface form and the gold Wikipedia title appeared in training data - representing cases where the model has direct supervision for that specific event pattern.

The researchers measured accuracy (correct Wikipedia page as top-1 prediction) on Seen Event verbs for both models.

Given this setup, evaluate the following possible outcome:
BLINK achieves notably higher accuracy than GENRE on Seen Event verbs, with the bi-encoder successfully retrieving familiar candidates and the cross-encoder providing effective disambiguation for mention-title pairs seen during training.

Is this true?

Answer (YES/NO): NO